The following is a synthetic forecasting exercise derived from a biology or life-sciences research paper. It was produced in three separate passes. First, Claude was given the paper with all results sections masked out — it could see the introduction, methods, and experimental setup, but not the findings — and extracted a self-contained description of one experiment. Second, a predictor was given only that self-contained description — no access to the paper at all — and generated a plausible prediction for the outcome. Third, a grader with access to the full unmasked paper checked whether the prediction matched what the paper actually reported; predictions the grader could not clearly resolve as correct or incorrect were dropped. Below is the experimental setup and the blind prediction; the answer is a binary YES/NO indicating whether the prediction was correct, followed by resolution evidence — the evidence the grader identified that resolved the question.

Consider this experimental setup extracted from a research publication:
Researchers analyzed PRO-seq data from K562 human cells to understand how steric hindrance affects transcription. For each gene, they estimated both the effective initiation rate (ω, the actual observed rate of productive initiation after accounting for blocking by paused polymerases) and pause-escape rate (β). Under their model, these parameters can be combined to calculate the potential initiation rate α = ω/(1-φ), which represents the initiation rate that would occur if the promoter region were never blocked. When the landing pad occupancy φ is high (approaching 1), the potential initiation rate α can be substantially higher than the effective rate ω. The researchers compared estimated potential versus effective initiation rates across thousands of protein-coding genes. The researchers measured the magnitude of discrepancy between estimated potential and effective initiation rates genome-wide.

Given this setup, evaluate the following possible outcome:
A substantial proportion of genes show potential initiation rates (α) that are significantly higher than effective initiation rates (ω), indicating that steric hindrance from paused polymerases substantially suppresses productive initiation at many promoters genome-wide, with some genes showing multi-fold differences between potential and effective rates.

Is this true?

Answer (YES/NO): NO